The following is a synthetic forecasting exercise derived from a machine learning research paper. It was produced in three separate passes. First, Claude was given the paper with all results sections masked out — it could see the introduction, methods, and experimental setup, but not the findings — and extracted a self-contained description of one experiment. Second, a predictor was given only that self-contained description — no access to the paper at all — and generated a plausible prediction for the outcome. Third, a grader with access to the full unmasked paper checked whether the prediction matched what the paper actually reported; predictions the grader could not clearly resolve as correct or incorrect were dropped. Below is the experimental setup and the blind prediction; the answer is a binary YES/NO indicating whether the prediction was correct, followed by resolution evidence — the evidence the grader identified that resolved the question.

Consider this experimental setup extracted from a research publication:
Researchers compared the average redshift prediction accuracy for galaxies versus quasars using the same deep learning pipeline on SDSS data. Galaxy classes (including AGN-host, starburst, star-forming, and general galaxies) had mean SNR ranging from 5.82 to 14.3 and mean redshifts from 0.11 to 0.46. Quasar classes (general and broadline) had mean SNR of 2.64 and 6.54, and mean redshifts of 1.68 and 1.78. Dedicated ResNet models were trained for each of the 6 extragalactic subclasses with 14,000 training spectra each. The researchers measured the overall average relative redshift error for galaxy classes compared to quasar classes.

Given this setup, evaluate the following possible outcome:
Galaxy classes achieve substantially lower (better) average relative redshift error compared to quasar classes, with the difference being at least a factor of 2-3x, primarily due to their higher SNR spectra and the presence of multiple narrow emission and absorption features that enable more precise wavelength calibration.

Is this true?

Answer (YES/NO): YES